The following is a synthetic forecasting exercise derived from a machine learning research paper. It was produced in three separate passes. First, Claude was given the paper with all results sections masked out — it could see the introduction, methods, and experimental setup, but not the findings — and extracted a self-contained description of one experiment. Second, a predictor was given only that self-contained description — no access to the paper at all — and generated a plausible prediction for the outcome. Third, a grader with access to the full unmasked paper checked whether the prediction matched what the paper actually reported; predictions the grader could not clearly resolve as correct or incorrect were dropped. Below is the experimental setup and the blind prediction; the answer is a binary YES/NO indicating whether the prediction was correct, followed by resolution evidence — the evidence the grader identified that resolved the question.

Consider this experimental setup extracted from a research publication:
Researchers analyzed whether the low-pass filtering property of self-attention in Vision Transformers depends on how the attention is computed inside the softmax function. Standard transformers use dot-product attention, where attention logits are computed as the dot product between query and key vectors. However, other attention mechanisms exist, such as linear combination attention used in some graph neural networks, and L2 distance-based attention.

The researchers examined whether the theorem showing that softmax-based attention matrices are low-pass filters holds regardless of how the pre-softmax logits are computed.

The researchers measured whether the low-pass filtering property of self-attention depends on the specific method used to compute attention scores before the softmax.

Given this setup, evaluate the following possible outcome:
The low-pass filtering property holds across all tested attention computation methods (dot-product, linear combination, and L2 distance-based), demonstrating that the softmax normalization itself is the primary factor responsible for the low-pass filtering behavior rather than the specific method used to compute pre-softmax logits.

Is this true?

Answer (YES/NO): YES